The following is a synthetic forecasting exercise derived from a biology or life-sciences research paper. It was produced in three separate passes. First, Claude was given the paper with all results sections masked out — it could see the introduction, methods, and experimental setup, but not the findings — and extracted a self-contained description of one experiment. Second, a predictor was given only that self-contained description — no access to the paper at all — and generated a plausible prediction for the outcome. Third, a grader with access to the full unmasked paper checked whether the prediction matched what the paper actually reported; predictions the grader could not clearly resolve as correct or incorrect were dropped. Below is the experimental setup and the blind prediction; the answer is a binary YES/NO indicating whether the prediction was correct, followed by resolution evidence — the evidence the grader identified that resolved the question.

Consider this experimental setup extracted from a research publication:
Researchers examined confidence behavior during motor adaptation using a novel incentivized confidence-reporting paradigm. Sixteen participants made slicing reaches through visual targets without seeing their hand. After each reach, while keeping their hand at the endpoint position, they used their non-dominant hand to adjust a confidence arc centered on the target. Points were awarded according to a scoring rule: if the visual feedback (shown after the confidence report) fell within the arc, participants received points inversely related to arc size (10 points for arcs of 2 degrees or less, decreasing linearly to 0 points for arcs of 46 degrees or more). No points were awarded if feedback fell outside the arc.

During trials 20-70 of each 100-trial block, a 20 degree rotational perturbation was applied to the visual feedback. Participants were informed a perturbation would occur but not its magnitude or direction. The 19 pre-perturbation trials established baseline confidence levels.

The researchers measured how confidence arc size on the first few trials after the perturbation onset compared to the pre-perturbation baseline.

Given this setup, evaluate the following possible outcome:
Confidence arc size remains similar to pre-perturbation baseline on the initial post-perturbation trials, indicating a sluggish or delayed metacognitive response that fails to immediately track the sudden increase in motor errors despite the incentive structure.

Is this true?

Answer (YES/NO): NO